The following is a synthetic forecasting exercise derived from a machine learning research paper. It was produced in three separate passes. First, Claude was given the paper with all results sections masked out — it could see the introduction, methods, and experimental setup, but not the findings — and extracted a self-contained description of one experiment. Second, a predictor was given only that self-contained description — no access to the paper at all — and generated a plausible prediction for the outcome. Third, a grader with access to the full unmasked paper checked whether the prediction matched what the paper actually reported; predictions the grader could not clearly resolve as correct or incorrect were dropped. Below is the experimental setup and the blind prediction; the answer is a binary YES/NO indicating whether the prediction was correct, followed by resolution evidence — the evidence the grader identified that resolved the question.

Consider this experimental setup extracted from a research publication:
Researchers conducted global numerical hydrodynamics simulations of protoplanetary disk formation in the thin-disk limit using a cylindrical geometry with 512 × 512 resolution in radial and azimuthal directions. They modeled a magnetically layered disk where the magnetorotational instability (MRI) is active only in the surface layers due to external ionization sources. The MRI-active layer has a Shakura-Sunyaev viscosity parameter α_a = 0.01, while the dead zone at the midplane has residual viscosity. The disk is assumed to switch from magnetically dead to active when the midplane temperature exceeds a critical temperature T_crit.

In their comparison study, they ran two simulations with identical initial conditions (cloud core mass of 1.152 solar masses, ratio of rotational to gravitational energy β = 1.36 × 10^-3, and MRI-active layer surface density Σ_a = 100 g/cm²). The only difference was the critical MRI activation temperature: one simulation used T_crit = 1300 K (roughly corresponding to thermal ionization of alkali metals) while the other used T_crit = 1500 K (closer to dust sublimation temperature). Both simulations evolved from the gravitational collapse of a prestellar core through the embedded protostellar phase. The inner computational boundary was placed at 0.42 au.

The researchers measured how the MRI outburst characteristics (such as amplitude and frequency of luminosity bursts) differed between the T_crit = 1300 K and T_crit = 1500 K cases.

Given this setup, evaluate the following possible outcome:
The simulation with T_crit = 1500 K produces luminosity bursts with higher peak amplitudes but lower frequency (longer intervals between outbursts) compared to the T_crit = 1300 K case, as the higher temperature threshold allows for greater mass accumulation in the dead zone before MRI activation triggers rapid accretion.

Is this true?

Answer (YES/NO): NO